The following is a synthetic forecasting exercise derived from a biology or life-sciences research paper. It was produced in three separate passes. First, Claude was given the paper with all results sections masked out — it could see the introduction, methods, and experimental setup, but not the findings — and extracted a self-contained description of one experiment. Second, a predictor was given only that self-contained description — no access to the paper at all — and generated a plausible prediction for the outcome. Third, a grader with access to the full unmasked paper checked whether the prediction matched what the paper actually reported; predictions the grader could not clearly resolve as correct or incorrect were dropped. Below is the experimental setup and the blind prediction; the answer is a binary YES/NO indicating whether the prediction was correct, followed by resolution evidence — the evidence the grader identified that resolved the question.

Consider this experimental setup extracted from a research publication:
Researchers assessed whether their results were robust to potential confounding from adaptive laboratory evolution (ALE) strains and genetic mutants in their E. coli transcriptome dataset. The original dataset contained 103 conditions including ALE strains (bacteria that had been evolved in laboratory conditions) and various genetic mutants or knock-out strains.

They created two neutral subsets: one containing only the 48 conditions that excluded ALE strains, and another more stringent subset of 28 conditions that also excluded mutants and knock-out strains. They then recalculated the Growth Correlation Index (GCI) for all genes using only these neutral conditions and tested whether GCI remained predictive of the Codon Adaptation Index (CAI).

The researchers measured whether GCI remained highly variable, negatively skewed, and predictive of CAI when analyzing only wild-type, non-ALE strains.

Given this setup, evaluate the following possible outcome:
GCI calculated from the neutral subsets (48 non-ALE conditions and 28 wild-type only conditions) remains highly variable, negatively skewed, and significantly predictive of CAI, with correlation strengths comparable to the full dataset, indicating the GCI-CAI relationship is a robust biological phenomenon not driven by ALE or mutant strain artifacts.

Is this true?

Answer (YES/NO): YES